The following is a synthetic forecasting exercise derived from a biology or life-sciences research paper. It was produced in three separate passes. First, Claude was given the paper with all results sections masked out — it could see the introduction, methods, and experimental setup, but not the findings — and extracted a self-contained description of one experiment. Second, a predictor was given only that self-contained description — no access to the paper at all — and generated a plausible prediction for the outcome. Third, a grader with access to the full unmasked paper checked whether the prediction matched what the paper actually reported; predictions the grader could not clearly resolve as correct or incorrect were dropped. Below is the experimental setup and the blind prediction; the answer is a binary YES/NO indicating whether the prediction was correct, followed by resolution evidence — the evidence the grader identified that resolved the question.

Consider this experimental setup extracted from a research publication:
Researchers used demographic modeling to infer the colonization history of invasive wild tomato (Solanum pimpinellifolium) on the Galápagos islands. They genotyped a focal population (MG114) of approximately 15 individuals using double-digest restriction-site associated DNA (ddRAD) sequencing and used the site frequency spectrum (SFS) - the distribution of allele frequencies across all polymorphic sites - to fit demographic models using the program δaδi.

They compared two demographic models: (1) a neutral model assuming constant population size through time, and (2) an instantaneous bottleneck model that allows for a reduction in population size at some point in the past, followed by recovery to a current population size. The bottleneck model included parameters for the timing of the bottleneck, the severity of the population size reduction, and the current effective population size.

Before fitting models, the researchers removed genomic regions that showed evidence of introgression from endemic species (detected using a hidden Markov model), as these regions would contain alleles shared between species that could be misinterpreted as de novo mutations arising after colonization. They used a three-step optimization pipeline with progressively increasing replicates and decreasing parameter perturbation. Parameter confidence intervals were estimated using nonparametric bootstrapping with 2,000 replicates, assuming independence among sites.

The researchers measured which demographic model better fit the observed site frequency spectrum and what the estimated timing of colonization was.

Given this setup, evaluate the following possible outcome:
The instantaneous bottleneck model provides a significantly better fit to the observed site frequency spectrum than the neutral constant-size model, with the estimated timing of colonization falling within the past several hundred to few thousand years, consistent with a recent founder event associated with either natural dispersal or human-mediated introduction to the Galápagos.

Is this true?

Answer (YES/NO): YES